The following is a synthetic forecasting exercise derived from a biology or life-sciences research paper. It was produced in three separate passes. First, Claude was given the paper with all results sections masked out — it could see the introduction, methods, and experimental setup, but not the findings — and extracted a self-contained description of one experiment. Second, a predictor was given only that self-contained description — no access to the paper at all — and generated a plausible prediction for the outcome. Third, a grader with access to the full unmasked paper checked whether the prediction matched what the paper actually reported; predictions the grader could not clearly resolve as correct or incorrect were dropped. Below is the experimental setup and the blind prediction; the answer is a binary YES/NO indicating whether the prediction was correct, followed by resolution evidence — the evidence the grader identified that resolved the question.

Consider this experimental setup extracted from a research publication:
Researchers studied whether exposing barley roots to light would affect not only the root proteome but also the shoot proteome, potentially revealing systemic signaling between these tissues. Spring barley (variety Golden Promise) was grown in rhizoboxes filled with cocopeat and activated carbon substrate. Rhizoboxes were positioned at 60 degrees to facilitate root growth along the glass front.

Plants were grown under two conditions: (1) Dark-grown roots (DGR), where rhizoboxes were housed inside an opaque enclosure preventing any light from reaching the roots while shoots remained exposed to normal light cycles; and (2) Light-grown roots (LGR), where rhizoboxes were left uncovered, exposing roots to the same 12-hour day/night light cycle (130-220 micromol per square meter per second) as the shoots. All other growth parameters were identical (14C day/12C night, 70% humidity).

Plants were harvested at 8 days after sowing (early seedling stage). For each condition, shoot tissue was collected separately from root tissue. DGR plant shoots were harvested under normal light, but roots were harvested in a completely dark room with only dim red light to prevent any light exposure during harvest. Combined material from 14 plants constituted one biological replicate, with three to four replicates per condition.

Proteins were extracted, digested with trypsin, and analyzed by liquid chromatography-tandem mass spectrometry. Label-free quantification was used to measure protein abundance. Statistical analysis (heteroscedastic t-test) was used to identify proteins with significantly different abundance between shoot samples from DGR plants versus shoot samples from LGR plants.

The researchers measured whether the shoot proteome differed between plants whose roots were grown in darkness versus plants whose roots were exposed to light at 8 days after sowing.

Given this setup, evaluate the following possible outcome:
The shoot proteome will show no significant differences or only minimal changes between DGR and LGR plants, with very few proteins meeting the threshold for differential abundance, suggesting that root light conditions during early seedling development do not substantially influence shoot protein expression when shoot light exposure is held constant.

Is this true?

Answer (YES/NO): NO